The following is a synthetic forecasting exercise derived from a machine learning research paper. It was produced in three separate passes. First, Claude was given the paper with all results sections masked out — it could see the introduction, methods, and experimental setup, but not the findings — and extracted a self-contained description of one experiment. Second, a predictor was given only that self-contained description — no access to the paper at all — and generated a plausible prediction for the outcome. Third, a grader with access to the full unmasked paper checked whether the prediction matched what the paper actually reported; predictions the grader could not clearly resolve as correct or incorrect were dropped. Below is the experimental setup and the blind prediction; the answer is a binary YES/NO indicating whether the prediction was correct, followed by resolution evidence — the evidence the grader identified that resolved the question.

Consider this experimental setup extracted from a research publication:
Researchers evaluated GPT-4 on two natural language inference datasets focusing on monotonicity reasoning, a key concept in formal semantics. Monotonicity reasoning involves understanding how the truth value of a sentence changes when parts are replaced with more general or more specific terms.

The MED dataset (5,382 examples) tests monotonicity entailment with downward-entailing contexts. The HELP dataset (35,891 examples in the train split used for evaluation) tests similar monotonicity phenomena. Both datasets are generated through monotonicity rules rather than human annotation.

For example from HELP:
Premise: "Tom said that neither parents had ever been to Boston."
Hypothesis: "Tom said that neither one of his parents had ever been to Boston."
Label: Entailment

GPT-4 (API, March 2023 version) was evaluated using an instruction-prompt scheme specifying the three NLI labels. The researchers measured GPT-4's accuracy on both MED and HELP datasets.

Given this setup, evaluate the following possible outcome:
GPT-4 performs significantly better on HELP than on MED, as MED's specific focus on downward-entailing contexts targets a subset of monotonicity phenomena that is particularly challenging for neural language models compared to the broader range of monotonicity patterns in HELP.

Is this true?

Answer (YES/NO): NO